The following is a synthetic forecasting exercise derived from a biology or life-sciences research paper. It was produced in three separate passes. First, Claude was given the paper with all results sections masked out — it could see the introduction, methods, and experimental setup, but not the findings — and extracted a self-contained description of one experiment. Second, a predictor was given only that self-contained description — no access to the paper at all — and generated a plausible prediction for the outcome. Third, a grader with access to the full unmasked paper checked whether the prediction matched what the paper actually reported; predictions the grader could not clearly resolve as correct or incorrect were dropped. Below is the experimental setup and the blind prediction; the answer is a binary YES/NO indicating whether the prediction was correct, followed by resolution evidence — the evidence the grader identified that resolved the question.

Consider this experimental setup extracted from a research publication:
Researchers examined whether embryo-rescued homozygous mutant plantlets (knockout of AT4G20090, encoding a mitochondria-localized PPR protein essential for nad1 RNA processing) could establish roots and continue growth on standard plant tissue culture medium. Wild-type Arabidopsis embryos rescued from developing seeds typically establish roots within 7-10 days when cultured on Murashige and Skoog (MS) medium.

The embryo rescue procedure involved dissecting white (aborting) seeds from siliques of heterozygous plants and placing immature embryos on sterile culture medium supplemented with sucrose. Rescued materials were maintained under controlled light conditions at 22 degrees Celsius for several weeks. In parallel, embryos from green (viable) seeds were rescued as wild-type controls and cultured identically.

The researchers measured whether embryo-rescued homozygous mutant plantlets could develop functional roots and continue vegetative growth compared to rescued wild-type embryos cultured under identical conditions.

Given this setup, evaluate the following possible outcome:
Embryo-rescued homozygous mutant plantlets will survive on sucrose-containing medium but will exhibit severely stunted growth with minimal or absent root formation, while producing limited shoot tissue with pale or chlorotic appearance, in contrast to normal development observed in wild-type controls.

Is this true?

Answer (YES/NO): NO